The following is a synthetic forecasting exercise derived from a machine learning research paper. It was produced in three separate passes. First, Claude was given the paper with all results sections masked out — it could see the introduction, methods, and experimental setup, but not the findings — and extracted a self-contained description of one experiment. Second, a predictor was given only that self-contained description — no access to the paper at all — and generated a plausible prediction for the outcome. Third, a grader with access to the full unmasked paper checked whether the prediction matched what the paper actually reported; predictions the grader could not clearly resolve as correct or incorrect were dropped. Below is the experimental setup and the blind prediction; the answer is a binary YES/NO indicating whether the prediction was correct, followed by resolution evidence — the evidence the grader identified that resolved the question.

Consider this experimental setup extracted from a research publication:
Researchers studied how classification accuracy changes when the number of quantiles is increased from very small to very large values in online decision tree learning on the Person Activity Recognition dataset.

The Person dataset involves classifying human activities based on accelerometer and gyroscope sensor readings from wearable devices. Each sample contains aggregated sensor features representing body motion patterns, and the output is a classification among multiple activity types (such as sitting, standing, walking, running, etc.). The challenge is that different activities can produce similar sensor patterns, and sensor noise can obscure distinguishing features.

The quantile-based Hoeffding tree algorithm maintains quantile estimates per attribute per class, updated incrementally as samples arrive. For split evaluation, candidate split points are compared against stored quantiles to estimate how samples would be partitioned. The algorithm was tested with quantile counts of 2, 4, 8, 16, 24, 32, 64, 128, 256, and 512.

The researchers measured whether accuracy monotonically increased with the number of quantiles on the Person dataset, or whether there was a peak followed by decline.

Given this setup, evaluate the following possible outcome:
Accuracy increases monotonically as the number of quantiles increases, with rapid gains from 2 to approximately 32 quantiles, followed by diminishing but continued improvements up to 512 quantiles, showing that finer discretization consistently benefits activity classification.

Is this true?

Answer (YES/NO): NO